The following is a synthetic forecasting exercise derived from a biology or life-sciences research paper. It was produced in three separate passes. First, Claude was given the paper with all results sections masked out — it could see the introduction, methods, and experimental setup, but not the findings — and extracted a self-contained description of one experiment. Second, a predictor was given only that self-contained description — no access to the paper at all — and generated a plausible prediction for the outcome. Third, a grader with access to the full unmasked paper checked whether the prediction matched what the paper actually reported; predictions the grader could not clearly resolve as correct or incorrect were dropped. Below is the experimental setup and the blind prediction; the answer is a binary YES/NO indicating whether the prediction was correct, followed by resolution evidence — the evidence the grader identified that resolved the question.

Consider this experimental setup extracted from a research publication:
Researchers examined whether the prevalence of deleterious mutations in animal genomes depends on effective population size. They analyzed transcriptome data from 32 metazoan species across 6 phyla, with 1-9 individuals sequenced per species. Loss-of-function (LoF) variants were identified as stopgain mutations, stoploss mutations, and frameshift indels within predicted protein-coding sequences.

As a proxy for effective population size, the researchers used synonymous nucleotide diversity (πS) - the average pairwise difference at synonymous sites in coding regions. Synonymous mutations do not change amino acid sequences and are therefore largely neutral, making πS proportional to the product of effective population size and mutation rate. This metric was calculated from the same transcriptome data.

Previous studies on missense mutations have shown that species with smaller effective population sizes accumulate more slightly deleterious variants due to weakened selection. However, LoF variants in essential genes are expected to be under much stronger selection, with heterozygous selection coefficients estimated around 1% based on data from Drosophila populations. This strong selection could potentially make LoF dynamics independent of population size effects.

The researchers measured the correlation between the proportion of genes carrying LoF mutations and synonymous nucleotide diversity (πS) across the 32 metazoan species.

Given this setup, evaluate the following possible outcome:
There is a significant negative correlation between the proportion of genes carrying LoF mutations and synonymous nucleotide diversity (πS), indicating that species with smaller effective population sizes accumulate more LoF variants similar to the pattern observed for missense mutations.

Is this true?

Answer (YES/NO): NO